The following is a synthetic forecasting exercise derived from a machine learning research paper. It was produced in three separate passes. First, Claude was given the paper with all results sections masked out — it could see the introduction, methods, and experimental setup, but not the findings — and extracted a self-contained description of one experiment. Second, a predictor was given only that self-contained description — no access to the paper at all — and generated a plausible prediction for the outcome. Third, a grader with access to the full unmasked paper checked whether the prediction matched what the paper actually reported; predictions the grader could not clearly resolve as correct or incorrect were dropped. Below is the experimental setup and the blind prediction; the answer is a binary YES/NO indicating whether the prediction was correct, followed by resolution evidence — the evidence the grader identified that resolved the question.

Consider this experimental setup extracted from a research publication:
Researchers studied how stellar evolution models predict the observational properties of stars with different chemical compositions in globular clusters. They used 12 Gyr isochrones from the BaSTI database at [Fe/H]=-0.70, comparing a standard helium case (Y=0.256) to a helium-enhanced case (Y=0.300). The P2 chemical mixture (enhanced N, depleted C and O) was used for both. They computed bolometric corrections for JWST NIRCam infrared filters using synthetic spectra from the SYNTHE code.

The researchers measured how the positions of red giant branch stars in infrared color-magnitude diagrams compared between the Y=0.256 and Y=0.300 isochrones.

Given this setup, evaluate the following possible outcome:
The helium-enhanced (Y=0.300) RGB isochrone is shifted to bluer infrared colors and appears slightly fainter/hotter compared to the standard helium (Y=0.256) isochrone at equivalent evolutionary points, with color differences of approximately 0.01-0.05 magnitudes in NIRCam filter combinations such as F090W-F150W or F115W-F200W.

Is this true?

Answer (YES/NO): NO